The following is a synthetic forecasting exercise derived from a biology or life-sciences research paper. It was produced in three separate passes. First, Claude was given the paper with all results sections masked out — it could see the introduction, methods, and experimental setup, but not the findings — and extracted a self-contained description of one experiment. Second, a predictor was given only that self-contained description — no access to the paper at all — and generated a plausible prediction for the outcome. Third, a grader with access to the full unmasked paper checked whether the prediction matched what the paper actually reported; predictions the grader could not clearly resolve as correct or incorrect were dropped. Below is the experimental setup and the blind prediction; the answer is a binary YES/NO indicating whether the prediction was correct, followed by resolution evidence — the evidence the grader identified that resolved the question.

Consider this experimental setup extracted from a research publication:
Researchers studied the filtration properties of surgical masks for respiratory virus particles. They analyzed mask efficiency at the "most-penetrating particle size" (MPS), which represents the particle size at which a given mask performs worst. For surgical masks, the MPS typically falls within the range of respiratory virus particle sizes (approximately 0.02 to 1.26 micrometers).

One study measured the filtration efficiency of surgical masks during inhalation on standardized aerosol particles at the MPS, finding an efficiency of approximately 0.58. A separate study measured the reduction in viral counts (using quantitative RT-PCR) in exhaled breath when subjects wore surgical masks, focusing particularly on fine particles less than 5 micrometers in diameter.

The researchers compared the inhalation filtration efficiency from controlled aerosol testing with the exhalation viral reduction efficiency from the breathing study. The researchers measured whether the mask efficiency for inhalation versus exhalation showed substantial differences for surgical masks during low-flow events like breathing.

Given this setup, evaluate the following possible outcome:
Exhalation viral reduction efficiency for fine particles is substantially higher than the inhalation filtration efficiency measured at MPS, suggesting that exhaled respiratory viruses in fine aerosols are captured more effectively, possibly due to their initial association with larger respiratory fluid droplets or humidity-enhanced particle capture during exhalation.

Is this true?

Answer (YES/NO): NO